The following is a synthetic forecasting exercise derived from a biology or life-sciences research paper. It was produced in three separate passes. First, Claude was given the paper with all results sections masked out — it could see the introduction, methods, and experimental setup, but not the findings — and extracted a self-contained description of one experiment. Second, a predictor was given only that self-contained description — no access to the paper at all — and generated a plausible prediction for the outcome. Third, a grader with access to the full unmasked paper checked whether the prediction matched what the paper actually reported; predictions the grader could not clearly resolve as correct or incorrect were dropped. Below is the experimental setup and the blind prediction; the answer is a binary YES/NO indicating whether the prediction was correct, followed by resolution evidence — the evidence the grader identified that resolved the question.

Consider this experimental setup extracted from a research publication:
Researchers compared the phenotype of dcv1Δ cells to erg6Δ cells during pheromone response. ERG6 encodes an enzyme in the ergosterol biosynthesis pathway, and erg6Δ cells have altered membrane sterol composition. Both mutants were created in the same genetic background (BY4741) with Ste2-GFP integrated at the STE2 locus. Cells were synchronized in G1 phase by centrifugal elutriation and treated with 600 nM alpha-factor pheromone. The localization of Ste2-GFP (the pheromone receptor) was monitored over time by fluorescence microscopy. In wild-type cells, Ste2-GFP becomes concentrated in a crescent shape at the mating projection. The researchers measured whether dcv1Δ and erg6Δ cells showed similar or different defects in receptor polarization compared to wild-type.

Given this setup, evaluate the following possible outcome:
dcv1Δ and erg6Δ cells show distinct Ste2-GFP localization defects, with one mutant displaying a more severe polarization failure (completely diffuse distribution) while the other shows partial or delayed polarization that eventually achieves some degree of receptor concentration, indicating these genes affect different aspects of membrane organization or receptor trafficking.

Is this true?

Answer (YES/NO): NO